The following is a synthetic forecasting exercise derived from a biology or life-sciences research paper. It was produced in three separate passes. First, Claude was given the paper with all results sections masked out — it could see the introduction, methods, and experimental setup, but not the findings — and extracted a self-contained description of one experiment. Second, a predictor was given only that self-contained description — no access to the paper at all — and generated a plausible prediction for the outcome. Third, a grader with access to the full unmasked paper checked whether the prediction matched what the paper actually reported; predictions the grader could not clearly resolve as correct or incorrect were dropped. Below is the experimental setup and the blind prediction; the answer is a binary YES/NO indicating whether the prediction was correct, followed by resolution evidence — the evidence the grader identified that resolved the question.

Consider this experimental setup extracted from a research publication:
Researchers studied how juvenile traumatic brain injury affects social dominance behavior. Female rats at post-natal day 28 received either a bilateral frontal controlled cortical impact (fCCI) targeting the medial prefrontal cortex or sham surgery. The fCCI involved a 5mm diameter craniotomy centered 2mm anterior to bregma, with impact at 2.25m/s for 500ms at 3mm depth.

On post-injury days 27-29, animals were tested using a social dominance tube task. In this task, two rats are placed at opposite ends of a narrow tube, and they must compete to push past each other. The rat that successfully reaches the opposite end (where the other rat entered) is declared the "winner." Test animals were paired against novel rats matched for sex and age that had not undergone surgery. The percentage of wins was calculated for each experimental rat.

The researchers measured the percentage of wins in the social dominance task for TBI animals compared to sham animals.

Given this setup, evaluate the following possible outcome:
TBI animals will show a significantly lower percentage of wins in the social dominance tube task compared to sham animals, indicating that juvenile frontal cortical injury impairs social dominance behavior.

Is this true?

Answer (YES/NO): NO